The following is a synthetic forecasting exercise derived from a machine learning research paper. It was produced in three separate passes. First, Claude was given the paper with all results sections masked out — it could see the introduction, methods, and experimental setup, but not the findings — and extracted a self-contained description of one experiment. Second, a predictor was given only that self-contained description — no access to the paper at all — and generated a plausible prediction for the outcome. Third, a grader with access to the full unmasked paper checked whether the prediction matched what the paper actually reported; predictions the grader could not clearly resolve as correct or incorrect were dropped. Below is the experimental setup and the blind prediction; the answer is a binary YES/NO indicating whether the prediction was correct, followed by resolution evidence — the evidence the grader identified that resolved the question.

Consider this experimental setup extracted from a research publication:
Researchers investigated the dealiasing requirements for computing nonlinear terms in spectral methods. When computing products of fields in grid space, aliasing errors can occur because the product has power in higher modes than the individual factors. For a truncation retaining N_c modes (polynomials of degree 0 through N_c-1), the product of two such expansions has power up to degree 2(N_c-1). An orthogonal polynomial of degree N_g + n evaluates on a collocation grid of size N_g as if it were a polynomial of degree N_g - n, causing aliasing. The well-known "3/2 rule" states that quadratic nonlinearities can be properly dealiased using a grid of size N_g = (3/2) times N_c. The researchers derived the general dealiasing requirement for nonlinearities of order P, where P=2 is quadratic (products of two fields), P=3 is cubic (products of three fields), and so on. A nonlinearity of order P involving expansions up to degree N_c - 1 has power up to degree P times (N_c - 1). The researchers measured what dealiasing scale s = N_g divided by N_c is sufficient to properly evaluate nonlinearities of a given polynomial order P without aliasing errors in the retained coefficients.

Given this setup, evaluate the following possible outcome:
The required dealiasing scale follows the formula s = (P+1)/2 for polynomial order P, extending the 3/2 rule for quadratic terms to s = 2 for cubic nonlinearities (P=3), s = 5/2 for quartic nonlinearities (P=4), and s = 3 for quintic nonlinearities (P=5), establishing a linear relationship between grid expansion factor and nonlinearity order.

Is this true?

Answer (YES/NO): YES